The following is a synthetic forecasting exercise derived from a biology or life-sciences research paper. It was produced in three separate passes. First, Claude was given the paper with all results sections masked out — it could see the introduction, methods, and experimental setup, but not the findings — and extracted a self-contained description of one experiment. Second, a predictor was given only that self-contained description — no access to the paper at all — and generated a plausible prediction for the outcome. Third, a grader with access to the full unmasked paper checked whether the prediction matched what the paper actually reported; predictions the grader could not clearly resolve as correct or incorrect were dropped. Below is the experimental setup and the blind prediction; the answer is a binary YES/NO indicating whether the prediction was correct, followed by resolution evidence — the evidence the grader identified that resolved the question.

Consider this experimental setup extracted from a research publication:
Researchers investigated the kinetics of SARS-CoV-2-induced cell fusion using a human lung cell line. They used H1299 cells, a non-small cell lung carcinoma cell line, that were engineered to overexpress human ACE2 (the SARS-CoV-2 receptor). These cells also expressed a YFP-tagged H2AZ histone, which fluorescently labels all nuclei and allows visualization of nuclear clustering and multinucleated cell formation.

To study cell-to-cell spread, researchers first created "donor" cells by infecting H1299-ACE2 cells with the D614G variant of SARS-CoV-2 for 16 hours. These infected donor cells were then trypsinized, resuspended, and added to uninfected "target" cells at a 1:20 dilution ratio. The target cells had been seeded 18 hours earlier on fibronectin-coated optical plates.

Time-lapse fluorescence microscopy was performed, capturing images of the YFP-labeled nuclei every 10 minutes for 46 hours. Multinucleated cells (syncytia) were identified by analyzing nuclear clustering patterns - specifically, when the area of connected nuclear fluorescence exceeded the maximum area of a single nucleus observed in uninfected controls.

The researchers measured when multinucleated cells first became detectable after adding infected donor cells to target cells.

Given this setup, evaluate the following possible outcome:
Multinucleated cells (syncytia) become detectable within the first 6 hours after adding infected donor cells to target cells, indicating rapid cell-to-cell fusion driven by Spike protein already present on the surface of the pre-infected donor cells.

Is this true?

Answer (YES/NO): YES